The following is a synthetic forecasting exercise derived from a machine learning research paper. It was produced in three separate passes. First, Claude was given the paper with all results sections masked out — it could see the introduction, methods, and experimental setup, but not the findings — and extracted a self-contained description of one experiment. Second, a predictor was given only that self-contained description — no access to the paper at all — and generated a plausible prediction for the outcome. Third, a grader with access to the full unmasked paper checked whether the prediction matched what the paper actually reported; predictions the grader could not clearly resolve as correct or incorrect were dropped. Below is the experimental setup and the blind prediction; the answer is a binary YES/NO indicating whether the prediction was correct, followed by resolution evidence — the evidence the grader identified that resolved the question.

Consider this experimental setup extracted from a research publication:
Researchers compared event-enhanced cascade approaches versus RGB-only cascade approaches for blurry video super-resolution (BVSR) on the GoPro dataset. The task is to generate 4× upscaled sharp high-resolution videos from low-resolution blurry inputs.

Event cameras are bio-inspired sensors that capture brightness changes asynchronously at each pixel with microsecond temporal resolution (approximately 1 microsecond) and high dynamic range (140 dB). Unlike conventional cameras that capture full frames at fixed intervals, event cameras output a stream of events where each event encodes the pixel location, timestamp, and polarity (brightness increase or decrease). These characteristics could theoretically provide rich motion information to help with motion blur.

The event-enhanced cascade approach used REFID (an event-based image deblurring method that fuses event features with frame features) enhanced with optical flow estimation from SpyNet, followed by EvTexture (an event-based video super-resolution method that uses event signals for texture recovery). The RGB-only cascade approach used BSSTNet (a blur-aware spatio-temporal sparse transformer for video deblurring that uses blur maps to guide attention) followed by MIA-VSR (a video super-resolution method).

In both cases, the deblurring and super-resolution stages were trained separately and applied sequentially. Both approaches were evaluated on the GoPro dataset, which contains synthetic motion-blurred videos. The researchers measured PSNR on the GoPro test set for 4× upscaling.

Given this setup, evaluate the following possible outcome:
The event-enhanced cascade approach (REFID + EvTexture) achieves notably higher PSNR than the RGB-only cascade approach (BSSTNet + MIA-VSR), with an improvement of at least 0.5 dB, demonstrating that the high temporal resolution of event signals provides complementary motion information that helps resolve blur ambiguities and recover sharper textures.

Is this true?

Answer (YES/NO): NO